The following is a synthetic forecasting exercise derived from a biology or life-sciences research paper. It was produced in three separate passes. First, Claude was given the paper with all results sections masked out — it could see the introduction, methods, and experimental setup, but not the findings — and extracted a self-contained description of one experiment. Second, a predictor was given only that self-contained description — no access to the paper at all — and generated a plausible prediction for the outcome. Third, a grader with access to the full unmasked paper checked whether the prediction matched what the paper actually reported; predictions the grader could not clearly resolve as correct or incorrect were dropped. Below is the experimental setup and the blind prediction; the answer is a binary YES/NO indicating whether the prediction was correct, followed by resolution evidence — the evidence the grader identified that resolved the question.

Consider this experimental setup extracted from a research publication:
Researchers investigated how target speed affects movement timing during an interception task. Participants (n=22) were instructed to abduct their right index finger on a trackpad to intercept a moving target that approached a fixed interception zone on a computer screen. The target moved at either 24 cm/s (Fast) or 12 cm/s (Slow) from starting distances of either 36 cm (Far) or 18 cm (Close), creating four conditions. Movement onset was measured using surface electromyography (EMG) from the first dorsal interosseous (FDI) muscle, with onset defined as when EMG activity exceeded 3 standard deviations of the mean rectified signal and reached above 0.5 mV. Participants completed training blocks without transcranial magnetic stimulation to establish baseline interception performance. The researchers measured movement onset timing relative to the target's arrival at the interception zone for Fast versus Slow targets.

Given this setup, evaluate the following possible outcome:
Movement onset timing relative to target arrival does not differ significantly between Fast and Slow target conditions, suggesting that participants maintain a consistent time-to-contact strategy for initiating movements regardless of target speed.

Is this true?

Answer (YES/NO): NO